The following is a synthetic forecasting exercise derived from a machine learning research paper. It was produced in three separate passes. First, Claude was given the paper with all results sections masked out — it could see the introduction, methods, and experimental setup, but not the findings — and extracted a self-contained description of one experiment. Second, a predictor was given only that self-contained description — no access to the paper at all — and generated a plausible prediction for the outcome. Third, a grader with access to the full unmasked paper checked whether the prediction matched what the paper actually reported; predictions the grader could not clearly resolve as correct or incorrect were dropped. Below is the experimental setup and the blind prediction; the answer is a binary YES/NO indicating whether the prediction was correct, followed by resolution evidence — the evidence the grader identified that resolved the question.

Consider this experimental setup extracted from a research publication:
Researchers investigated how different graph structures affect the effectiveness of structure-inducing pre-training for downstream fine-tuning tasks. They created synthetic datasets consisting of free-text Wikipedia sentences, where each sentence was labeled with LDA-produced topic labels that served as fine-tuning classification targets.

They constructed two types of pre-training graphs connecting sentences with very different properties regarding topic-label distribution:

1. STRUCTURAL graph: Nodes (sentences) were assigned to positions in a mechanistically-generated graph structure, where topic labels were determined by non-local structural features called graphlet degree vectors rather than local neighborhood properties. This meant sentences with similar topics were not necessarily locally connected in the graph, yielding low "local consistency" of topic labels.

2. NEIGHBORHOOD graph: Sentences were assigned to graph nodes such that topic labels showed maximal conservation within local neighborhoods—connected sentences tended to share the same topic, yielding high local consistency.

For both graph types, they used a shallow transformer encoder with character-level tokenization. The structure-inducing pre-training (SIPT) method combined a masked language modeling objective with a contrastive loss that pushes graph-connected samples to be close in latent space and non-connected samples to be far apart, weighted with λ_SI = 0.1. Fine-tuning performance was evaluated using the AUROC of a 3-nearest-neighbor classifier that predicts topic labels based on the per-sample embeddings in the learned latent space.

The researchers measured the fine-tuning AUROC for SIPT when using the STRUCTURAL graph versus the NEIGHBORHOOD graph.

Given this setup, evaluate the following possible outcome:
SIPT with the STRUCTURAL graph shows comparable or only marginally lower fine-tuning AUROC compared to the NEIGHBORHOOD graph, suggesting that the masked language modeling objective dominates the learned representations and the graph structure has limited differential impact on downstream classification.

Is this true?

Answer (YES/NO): NO